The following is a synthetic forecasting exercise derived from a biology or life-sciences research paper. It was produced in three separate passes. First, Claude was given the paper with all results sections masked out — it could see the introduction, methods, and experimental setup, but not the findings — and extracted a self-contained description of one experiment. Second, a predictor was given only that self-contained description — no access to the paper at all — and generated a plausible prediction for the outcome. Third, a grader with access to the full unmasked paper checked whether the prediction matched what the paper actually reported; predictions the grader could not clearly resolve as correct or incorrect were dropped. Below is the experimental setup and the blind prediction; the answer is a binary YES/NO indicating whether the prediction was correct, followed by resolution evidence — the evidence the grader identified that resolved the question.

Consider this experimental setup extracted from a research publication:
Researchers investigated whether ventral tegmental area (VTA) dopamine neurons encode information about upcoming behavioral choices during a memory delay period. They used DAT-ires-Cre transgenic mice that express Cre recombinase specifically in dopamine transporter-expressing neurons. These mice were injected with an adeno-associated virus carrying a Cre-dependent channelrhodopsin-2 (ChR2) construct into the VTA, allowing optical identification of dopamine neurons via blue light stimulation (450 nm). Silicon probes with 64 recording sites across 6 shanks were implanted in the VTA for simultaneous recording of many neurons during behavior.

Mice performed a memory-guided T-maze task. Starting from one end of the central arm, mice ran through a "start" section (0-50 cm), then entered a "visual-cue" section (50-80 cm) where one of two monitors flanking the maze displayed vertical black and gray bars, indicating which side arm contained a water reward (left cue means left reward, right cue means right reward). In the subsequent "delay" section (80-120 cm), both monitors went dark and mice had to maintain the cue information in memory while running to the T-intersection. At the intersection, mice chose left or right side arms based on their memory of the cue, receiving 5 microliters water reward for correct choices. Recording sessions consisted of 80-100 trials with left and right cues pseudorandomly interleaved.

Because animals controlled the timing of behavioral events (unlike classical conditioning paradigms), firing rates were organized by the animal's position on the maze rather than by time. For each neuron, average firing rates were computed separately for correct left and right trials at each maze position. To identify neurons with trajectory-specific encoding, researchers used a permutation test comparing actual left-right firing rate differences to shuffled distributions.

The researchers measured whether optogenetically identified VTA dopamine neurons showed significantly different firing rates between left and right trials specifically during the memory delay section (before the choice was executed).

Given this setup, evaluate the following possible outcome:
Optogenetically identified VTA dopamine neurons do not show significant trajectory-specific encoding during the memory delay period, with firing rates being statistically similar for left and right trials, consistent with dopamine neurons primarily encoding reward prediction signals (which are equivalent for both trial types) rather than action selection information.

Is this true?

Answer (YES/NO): NO